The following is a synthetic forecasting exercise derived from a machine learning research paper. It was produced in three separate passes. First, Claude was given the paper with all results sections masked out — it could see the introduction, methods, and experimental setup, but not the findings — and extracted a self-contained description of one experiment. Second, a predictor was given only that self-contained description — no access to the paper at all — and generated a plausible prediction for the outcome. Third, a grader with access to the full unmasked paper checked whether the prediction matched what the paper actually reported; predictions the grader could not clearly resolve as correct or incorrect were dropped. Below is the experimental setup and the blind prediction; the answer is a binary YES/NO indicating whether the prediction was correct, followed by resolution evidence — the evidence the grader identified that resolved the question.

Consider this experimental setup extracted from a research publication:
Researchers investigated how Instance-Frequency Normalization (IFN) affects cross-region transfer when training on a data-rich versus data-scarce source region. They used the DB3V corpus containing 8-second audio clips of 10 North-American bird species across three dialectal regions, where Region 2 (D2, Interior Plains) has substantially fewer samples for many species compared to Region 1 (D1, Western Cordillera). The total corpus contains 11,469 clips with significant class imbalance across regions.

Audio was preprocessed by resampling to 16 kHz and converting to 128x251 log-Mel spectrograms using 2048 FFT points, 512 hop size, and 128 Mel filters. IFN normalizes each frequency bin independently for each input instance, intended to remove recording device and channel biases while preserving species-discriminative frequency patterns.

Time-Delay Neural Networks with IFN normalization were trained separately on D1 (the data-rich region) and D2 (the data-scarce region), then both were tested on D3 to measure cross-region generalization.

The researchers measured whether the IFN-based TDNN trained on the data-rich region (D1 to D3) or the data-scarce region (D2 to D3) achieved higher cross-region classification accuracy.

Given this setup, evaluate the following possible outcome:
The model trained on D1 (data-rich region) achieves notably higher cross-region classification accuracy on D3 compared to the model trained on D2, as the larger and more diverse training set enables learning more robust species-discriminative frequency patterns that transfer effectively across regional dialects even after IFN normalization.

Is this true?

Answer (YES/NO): YES